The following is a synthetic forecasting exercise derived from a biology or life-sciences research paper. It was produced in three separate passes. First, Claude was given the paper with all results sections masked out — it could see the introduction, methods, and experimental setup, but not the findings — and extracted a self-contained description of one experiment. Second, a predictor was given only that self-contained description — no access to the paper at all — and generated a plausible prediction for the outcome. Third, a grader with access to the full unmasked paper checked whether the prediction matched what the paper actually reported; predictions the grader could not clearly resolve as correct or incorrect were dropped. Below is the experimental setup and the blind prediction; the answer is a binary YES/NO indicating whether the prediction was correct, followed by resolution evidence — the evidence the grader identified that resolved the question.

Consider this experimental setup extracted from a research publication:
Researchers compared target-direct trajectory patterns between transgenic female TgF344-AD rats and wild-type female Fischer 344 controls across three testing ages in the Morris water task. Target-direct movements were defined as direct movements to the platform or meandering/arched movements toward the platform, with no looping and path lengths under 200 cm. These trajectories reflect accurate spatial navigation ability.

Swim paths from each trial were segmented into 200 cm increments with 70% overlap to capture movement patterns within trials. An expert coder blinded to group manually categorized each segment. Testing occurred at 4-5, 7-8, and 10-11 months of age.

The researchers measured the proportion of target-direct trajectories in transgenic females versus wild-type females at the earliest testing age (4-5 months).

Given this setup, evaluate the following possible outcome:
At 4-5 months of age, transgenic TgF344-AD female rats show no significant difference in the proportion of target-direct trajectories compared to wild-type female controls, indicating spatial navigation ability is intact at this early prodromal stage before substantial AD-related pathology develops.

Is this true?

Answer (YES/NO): NO